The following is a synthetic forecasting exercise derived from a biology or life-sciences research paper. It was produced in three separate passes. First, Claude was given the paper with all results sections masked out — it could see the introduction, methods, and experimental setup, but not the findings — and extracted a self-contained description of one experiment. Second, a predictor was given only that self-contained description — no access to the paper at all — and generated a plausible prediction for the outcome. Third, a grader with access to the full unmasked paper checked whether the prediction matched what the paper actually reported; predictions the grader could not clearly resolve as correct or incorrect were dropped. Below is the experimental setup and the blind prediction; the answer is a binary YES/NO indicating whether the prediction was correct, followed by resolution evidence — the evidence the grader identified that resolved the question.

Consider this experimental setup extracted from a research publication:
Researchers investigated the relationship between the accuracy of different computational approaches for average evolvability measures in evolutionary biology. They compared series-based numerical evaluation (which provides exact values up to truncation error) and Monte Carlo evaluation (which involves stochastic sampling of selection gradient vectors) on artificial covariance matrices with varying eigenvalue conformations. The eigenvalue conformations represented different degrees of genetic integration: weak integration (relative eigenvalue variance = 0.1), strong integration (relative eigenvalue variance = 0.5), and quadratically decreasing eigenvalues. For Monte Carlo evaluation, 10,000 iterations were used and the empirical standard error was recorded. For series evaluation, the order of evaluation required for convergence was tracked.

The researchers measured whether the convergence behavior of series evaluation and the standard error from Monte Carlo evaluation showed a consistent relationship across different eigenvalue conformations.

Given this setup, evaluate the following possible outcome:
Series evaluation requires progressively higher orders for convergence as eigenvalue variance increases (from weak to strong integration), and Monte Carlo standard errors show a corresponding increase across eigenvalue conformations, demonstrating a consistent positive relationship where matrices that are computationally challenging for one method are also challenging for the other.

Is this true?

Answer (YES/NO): YES